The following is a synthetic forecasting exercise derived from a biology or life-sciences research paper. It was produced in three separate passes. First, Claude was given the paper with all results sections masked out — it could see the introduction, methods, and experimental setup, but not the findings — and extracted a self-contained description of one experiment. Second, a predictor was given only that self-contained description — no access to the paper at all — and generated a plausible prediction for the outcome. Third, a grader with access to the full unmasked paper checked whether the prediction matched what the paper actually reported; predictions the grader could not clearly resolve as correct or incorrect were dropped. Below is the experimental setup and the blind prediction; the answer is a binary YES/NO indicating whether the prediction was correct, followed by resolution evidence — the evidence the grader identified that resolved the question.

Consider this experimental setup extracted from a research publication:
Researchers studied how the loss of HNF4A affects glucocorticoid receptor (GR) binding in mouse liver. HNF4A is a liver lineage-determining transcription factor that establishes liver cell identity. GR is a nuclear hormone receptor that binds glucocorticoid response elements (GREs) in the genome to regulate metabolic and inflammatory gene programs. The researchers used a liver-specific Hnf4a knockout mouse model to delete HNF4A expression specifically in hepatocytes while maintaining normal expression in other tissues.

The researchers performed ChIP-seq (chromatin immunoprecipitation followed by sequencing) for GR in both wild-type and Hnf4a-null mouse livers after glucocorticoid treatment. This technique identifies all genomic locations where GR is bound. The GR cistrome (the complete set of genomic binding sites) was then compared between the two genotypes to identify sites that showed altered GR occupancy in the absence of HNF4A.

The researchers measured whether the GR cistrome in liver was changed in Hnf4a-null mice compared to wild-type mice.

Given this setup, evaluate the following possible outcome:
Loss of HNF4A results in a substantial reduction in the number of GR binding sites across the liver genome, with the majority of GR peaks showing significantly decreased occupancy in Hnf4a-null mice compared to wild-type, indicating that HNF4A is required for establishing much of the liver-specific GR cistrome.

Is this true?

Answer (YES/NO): NO